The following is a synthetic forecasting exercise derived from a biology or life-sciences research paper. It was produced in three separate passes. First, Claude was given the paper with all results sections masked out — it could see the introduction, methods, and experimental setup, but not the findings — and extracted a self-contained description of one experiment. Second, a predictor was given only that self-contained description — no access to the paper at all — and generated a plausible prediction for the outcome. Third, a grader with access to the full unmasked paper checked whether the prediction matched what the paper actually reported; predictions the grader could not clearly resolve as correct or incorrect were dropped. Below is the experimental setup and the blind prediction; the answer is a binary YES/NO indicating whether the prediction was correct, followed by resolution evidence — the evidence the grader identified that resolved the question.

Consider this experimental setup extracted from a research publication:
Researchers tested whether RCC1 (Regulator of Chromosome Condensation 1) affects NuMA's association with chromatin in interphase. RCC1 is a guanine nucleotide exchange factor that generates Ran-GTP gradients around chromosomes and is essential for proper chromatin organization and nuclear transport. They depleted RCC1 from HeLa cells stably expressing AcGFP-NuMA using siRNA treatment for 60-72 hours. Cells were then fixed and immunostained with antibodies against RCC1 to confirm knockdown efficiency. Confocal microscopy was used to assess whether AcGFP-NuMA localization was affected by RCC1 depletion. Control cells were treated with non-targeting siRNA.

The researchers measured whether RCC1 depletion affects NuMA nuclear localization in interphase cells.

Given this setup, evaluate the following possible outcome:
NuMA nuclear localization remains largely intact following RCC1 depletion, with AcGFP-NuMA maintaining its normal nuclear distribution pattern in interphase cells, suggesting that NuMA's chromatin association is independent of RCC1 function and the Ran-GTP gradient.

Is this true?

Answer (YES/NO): YES